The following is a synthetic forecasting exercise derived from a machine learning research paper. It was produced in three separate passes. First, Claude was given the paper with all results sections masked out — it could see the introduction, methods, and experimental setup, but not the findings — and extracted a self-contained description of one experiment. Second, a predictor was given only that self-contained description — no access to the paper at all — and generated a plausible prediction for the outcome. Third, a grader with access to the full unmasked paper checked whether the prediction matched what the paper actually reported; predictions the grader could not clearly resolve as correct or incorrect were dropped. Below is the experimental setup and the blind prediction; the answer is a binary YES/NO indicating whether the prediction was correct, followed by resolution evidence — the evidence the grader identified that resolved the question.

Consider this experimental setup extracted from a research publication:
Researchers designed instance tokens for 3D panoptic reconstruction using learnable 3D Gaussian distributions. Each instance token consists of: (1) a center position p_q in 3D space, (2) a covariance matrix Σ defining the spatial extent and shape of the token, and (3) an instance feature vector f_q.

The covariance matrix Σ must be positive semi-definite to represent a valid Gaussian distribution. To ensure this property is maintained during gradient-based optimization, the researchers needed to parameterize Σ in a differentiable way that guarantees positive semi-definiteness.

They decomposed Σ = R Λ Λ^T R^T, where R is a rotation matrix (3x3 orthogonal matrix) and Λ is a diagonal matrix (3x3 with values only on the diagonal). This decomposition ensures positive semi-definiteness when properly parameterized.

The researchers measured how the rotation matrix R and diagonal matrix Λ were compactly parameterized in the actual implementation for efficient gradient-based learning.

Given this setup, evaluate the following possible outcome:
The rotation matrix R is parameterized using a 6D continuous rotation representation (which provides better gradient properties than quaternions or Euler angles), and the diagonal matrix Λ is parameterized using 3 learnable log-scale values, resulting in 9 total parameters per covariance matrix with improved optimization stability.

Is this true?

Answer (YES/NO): NO